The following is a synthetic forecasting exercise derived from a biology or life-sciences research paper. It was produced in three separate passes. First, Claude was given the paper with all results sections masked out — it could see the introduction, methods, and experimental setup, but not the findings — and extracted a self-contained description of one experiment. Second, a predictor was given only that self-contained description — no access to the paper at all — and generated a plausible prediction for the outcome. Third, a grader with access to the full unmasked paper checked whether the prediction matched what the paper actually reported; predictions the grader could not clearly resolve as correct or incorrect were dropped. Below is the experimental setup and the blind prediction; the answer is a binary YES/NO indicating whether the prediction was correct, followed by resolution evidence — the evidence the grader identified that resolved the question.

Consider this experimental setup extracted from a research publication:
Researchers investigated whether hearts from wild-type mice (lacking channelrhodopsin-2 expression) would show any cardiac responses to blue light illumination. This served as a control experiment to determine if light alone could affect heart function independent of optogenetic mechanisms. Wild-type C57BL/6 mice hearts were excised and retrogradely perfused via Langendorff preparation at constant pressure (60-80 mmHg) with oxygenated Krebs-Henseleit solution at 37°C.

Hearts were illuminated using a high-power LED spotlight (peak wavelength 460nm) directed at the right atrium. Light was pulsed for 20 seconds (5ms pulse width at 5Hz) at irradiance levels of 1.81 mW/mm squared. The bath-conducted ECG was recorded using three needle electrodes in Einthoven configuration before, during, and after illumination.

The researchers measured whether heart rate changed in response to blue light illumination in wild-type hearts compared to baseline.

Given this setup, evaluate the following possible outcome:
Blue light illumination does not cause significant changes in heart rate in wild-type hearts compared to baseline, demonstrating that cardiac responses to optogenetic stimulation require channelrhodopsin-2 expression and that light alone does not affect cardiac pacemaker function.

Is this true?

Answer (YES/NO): YES